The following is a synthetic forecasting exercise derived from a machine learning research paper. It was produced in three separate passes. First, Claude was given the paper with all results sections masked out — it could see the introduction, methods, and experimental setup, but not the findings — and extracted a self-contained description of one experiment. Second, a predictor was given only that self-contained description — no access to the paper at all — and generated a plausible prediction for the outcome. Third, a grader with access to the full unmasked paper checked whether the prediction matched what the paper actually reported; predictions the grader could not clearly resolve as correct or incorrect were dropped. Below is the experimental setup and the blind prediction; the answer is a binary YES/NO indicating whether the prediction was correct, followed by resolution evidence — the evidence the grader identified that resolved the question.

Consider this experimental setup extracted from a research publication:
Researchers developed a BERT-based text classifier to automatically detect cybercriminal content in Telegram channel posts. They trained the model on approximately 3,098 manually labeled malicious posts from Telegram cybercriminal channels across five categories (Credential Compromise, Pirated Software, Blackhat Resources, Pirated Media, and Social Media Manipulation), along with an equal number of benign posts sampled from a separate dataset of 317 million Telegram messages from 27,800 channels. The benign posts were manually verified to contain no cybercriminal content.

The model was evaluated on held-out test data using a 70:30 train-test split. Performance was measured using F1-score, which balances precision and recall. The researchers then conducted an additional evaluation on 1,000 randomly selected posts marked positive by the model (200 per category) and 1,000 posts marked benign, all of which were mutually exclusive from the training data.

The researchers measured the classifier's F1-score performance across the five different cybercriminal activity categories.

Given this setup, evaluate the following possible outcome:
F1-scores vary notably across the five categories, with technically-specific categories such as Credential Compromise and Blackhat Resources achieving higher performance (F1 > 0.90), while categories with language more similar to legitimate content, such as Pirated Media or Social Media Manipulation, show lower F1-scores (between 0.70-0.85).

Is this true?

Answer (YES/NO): NO